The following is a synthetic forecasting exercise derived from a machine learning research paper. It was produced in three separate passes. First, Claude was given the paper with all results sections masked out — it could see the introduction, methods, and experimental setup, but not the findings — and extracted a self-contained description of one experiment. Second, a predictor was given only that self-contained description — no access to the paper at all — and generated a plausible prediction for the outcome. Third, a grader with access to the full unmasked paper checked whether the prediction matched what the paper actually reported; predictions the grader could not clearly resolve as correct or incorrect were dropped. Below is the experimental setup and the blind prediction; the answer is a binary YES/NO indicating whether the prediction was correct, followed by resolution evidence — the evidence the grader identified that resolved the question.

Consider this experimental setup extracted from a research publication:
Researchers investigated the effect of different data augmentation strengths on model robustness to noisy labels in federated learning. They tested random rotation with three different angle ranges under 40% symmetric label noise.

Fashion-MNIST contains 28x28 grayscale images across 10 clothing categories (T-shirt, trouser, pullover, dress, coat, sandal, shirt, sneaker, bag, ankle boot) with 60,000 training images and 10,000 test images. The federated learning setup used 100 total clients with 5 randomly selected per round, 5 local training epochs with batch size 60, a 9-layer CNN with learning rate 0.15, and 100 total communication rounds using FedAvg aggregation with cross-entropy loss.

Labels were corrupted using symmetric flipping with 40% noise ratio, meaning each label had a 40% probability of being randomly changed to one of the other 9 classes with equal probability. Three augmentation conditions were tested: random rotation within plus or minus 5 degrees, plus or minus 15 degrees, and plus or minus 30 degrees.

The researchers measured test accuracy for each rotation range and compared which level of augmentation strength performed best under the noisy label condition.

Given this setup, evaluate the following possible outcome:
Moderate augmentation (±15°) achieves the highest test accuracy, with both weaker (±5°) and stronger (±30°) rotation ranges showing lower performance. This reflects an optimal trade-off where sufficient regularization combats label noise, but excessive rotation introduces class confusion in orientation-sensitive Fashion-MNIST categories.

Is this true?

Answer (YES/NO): NO